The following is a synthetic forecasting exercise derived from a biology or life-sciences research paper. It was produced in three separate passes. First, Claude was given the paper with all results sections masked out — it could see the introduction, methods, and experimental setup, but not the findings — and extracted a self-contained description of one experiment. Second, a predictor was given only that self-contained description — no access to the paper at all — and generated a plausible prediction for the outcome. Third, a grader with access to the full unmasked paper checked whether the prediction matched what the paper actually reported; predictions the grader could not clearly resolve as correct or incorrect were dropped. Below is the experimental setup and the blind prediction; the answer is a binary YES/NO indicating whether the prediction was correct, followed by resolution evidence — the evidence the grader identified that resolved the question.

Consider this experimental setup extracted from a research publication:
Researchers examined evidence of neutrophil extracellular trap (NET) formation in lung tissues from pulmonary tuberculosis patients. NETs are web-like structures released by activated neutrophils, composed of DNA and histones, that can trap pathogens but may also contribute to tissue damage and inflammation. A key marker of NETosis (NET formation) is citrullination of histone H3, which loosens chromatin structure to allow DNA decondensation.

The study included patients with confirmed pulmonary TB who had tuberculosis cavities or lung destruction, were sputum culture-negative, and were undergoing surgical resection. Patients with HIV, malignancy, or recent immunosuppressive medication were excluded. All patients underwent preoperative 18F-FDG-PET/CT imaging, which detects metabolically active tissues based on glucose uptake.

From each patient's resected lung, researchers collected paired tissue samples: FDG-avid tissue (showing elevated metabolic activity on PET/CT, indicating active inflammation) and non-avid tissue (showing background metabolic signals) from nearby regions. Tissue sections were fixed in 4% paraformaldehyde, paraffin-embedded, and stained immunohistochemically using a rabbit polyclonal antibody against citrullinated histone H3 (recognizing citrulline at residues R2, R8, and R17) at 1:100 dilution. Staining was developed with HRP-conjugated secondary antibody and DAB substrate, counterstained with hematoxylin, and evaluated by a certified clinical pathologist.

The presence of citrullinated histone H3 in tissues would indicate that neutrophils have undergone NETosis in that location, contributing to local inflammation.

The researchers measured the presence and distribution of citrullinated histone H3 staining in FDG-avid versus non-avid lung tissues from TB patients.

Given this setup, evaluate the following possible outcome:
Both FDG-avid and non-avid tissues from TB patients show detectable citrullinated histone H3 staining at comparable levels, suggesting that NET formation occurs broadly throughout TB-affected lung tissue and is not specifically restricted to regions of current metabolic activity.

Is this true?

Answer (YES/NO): YES